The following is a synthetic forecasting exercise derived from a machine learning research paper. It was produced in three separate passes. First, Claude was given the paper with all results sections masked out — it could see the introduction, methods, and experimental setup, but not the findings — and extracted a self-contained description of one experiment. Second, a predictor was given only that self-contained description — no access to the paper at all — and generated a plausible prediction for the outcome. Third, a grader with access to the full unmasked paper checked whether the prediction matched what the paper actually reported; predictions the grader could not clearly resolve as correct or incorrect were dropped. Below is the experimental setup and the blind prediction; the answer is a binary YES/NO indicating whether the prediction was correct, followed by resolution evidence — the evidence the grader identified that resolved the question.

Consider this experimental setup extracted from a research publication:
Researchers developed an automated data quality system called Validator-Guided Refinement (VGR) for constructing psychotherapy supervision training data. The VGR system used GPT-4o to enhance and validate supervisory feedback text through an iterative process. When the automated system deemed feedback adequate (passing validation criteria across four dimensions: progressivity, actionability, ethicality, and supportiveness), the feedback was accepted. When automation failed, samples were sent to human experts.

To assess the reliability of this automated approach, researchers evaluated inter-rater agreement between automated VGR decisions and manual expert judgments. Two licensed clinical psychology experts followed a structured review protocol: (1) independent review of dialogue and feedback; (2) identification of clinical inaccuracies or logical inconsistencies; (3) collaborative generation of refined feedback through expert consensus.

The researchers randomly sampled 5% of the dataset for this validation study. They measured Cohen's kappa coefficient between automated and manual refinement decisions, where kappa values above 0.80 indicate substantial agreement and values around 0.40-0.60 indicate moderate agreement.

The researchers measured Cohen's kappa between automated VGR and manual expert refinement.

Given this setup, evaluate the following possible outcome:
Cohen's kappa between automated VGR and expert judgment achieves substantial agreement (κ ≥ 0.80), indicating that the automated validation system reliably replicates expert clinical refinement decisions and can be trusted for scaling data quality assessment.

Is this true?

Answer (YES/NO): YES